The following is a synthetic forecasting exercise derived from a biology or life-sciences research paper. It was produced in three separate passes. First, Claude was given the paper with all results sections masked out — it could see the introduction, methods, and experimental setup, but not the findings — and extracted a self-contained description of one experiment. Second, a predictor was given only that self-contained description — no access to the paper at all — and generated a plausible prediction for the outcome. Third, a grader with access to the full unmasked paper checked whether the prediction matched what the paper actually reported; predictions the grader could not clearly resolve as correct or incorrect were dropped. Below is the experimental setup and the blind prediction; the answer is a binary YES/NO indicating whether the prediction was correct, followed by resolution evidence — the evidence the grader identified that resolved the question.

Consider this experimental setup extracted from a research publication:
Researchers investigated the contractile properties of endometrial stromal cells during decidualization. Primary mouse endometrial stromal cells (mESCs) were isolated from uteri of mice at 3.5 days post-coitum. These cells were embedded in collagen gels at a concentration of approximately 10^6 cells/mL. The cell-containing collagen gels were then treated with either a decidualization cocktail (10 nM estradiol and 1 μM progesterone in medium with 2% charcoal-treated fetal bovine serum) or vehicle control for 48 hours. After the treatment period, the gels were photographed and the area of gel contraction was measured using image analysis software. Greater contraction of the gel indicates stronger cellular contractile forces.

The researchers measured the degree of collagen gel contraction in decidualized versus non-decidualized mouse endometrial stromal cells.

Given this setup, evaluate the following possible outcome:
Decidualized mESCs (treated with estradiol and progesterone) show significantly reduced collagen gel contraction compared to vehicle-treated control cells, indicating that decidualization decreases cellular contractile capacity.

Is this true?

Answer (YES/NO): NO